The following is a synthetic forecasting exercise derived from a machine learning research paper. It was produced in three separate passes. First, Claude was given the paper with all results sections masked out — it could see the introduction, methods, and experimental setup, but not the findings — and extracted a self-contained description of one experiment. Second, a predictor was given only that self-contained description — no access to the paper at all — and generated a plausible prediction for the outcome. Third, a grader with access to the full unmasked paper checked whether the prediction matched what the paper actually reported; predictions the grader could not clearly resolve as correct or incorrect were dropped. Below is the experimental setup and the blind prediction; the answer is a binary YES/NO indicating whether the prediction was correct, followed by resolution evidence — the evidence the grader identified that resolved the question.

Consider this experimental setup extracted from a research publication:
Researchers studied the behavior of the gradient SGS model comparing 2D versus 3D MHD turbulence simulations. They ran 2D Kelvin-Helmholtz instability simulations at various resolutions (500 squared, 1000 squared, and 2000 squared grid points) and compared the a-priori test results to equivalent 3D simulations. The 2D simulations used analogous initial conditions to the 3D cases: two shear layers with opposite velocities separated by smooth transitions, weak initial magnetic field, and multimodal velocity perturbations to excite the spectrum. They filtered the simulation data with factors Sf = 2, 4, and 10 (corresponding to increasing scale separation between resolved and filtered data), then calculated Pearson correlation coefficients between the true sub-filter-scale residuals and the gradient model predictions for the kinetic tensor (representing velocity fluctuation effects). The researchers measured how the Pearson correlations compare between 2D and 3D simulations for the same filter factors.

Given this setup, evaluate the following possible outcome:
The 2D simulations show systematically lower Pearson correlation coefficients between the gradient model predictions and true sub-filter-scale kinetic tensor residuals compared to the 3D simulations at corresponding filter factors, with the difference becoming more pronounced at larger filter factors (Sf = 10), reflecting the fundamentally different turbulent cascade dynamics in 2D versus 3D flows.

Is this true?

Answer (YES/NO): NO